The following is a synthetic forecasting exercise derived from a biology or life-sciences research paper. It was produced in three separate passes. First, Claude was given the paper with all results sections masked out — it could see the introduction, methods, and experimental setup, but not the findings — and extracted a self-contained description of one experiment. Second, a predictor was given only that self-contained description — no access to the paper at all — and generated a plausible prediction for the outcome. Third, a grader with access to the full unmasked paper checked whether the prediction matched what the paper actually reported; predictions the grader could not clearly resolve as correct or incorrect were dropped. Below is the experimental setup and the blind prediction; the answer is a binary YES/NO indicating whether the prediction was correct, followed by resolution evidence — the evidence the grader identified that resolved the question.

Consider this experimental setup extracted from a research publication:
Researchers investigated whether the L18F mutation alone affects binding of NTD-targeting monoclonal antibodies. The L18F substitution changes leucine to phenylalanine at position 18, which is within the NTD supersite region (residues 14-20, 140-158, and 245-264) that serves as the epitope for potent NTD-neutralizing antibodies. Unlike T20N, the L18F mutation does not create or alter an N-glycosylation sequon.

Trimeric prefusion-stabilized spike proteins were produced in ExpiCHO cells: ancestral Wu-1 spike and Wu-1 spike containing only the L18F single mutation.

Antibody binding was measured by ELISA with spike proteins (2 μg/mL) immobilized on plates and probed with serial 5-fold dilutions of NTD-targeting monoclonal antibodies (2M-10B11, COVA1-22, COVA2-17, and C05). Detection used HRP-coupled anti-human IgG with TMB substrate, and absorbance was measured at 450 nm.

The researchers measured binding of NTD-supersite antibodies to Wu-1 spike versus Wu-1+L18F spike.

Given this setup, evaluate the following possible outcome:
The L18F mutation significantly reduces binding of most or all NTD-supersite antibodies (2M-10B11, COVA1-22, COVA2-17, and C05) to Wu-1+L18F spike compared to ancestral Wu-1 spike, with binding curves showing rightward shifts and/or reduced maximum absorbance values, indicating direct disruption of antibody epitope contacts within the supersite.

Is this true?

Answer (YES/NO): NO